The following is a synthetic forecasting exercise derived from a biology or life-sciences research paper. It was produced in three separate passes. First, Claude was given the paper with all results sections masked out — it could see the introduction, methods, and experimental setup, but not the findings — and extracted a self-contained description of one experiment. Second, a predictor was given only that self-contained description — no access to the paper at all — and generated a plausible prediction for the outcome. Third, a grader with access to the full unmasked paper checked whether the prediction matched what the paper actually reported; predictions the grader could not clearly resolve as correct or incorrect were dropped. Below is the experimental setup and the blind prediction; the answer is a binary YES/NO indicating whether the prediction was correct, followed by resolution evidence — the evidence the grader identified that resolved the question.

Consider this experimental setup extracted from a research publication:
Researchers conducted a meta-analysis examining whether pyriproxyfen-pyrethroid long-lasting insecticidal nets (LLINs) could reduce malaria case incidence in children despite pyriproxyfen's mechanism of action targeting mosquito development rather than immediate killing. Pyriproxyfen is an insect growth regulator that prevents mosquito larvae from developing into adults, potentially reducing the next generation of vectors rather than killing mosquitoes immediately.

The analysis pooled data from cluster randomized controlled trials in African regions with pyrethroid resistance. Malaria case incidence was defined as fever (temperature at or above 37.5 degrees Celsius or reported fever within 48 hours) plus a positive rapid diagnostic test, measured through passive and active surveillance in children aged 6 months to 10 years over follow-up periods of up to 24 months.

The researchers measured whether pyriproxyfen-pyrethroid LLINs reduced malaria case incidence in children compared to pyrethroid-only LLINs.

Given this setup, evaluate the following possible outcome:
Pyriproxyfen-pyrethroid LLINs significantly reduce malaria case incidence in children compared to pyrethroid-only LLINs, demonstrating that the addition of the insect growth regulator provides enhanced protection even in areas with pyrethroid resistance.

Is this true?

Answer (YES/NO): NO